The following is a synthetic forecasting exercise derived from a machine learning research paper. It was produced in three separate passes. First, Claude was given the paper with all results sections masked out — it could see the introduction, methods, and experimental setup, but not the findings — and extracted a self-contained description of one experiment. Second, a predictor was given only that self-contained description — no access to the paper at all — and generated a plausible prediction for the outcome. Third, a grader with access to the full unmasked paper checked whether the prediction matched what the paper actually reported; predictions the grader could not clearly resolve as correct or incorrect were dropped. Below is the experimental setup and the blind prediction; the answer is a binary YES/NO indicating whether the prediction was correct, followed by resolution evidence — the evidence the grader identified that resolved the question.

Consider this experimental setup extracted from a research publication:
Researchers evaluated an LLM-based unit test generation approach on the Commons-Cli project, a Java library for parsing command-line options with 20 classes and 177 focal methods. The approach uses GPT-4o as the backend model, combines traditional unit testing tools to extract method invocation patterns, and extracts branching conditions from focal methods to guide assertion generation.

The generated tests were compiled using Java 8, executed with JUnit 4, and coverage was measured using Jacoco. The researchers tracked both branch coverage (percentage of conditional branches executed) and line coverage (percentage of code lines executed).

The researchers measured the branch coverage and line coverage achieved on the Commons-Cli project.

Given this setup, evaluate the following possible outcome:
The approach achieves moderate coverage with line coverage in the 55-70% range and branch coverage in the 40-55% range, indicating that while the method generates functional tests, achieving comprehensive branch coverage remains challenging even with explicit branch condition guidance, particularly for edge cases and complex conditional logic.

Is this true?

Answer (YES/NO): NO